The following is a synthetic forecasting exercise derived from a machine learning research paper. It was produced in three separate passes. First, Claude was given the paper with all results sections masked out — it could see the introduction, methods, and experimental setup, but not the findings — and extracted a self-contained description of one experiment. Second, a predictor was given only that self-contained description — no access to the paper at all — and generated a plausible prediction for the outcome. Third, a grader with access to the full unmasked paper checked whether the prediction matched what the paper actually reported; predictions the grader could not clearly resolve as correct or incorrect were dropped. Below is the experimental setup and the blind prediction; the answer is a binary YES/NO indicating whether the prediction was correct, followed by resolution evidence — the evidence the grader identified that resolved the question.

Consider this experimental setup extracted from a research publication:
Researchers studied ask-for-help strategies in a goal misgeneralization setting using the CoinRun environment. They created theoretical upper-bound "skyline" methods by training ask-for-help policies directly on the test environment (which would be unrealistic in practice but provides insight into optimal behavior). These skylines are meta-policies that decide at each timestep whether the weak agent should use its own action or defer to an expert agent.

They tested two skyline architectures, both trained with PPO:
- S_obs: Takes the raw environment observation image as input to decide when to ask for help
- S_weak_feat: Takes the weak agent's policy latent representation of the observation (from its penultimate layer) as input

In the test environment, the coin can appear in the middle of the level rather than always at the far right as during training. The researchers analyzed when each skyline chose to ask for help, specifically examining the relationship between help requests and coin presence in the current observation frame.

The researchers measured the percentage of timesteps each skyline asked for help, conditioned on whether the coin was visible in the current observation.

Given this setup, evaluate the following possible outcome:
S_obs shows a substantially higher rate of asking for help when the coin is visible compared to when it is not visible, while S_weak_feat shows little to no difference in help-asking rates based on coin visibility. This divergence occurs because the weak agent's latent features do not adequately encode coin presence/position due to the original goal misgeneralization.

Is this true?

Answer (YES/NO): NO